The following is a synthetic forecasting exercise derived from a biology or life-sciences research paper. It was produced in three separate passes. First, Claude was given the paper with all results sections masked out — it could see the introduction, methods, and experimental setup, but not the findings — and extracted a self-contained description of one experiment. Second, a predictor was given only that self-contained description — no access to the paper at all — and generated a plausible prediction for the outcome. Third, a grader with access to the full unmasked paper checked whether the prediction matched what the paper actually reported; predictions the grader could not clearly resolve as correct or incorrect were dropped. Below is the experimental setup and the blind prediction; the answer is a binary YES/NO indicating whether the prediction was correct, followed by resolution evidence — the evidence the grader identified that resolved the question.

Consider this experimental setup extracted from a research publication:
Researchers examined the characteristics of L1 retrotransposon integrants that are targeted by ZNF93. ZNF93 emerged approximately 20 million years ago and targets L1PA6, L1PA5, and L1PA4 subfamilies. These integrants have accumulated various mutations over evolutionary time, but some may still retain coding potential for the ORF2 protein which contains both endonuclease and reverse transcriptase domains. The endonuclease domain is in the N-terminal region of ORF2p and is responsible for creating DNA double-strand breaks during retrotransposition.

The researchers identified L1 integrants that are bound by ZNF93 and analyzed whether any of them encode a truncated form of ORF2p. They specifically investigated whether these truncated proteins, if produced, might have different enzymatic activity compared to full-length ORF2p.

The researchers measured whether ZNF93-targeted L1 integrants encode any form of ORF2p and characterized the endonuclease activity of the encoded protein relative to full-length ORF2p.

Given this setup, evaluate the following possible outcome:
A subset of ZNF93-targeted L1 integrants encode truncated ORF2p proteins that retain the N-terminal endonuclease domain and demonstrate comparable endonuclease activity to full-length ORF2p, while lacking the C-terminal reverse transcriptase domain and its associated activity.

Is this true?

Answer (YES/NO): NO